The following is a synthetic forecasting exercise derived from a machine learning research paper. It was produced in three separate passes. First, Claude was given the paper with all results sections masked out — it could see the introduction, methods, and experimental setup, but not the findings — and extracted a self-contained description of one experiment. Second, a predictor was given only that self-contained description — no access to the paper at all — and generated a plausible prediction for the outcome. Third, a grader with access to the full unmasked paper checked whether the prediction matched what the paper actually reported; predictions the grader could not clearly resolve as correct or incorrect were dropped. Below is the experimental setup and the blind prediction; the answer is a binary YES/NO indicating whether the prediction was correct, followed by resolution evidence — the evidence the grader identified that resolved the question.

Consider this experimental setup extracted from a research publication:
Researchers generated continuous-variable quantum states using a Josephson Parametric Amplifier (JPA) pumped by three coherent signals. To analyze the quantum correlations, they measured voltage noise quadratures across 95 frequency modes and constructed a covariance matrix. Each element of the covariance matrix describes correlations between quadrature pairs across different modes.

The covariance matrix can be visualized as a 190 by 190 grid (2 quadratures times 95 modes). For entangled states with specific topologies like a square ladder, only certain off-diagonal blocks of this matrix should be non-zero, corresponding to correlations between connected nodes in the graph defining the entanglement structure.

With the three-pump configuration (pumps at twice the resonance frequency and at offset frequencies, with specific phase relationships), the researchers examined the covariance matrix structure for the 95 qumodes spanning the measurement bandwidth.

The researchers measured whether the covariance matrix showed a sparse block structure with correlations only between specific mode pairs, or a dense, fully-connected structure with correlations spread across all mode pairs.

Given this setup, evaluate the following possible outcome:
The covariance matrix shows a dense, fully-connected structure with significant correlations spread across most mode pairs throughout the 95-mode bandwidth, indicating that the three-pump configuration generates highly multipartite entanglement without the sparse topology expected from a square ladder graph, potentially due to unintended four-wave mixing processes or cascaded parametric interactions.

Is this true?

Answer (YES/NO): NO